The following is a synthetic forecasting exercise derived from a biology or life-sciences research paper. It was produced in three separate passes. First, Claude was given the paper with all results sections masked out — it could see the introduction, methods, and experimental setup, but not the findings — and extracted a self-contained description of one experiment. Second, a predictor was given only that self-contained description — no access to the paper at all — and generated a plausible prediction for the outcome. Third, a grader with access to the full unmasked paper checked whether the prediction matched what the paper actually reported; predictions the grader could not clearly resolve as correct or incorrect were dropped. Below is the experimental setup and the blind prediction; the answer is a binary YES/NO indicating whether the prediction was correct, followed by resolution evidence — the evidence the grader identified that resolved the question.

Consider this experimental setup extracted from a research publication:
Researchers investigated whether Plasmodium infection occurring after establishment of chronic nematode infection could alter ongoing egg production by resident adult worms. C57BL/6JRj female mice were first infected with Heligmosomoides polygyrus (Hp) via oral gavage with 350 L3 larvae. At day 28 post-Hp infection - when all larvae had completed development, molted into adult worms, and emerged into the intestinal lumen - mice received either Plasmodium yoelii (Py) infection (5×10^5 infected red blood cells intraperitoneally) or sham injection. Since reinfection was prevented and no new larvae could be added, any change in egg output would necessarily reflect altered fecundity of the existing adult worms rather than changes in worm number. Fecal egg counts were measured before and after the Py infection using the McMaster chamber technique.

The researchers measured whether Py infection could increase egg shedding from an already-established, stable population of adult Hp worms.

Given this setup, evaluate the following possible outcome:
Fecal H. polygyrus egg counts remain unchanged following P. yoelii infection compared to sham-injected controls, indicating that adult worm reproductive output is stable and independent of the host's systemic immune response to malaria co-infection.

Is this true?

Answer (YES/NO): NO